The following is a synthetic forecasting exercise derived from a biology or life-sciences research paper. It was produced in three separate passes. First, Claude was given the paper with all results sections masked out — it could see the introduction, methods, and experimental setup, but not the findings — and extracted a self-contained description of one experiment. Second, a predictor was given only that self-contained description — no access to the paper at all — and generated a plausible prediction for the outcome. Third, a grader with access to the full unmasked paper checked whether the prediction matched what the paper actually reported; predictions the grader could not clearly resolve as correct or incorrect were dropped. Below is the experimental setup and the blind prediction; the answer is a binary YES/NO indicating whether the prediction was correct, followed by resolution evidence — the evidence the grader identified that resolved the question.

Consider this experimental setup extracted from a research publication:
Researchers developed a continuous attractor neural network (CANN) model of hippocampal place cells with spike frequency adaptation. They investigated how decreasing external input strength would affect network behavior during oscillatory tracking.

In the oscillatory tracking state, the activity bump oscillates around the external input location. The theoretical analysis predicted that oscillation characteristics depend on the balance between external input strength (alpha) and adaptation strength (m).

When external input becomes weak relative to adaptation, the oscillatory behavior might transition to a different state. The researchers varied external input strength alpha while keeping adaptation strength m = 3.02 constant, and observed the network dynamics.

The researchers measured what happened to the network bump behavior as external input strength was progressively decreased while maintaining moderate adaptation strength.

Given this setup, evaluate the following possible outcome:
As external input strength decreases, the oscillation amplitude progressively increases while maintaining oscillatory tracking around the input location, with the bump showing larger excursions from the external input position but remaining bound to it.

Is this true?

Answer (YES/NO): NO